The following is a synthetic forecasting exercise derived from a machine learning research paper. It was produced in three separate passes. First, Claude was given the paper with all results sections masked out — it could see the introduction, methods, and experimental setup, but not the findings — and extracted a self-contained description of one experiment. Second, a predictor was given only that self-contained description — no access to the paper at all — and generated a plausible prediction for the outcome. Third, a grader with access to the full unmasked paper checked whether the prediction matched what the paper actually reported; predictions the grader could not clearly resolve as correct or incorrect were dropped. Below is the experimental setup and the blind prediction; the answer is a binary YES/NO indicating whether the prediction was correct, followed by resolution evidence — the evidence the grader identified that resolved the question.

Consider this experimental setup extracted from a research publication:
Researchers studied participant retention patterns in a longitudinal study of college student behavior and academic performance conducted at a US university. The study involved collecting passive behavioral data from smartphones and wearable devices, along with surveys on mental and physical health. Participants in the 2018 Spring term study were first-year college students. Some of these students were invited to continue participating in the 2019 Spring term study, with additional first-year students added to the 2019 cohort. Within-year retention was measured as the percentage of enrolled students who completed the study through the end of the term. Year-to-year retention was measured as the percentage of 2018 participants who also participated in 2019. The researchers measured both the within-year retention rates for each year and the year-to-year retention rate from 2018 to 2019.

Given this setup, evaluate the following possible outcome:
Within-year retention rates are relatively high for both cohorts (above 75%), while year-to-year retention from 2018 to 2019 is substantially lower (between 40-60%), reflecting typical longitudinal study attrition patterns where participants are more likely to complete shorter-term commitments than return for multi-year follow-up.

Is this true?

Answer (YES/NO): NO